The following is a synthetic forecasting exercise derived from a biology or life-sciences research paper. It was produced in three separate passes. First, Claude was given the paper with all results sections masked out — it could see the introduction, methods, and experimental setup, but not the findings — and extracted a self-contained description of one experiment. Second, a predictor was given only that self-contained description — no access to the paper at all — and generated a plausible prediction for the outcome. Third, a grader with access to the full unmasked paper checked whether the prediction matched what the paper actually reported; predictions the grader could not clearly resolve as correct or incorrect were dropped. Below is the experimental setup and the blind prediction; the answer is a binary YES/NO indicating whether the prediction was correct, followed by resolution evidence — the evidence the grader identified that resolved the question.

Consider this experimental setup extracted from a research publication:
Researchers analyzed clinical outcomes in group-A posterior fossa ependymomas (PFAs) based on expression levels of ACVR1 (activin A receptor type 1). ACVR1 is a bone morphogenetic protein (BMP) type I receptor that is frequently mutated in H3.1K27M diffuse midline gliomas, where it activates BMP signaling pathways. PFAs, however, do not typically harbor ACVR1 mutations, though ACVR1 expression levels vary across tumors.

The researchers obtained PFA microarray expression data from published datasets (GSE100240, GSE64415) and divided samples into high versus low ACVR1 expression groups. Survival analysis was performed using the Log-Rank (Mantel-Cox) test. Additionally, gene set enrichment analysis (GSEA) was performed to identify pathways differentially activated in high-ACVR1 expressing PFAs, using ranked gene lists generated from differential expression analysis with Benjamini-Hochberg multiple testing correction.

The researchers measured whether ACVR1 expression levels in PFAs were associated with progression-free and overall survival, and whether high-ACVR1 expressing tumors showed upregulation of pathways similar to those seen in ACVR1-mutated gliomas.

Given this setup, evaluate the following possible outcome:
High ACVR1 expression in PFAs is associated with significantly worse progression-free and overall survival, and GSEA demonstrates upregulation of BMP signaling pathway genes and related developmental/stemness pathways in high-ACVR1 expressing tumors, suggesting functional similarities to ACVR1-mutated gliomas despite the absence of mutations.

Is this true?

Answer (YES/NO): NO